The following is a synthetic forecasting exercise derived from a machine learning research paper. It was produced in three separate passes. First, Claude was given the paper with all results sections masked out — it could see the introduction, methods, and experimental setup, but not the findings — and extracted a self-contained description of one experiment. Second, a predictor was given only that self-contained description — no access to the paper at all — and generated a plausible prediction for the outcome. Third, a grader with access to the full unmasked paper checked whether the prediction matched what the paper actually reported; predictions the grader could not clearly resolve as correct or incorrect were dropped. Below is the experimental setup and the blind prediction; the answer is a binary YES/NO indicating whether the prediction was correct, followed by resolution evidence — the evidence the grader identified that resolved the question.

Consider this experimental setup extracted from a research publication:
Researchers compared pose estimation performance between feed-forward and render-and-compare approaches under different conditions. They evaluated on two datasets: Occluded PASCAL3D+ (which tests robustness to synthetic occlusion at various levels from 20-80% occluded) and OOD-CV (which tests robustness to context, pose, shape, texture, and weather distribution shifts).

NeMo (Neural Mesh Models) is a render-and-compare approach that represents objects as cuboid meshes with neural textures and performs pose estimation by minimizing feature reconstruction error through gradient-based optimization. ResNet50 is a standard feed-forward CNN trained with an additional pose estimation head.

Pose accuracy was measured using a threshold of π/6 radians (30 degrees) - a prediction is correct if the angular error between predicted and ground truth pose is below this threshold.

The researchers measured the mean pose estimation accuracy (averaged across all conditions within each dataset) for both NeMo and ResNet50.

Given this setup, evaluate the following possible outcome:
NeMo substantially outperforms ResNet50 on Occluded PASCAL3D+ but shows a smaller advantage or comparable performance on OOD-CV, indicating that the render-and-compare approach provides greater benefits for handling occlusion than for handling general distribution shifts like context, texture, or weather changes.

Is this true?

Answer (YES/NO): NO